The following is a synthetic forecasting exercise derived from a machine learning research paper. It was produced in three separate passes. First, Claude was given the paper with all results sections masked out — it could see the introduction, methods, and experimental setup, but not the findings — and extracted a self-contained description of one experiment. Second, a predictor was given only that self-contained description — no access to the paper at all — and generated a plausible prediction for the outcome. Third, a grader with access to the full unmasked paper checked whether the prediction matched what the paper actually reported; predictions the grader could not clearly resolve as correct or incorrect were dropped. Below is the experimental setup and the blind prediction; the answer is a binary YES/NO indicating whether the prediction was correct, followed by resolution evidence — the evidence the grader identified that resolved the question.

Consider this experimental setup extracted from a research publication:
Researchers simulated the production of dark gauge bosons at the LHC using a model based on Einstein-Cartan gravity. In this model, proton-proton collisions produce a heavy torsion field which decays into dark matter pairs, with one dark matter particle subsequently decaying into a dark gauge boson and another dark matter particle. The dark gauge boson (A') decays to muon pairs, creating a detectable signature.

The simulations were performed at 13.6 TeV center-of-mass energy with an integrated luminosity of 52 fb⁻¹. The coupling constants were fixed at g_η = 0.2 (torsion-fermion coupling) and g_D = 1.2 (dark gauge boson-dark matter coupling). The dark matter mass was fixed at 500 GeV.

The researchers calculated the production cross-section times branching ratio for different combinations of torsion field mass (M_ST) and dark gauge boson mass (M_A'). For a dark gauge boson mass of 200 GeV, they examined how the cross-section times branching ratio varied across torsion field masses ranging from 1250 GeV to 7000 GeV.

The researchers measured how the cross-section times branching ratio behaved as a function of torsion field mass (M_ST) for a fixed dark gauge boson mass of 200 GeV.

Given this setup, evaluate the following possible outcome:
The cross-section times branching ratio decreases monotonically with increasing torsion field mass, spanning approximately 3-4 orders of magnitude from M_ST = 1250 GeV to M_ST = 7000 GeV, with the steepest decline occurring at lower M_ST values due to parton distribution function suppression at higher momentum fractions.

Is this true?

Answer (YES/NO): NO